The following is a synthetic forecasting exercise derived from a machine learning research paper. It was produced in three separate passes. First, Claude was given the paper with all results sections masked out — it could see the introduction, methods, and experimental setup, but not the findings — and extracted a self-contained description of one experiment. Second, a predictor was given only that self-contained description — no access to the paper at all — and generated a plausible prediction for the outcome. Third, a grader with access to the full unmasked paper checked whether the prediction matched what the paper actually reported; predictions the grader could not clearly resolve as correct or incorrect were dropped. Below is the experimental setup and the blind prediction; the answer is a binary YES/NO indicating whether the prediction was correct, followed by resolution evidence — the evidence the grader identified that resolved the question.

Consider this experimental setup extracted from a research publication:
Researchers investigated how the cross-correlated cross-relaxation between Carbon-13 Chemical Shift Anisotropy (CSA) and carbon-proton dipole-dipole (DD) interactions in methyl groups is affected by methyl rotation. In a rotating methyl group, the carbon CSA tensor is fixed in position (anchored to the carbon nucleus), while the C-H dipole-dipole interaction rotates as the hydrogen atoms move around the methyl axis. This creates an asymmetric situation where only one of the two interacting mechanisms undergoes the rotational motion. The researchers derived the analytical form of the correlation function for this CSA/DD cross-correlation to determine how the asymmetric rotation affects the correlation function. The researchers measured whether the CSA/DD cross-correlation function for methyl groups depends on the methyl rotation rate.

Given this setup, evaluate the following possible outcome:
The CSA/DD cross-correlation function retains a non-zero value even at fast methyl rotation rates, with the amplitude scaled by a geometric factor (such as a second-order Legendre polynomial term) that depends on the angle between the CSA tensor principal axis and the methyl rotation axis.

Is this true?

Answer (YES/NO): YES